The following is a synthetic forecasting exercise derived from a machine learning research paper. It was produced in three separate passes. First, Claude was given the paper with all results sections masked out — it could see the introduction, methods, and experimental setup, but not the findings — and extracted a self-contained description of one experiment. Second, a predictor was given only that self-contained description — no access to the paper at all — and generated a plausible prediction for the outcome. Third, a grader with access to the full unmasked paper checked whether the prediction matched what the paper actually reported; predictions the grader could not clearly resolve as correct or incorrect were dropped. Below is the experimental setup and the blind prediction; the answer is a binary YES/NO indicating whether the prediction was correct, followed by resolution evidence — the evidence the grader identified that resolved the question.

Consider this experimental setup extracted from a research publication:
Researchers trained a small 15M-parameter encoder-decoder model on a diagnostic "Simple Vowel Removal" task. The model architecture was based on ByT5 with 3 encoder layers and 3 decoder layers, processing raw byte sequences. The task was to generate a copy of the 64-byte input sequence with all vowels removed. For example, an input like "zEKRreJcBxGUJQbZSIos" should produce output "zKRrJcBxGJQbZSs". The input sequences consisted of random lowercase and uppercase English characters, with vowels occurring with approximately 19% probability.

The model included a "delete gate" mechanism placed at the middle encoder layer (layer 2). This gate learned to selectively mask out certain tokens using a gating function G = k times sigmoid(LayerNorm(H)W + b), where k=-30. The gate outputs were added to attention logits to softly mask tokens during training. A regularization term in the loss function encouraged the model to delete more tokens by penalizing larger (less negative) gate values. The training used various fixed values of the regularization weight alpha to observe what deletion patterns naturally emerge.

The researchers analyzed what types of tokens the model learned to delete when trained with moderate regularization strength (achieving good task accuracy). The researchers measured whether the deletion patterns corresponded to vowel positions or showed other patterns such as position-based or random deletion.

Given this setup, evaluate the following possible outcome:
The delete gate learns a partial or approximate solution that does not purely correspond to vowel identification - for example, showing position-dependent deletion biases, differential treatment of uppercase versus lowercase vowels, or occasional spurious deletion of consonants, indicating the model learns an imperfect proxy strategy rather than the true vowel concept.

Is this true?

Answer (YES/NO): NO